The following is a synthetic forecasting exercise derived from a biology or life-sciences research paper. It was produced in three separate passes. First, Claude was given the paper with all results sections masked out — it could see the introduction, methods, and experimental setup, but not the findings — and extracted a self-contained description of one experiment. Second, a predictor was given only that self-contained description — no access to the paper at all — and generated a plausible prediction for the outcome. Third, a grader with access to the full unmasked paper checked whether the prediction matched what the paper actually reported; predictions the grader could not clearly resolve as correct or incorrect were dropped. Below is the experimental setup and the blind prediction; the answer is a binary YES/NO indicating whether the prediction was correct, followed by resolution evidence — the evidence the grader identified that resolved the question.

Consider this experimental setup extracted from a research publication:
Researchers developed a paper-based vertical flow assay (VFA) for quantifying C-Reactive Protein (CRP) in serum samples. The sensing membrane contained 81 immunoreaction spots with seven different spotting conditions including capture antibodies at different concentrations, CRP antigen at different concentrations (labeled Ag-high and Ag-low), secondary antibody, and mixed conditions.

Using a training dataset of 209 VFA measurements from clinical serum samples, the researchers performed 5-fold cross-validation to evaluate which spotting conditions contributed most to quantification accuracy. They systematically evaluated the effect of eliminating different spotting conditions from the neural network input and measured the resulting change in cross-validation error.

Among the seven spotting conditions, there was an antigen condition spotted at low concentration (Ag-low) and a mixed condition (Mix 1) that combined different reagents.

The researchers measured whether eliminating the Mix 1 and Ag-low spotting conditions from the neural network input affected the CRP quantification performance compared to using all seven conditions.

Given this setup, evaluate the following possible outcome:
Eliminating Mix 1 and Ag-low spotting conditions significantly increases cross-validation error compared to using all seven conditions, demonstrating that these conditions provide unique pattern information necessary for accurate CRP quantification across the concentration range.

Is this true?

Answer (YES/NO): NO